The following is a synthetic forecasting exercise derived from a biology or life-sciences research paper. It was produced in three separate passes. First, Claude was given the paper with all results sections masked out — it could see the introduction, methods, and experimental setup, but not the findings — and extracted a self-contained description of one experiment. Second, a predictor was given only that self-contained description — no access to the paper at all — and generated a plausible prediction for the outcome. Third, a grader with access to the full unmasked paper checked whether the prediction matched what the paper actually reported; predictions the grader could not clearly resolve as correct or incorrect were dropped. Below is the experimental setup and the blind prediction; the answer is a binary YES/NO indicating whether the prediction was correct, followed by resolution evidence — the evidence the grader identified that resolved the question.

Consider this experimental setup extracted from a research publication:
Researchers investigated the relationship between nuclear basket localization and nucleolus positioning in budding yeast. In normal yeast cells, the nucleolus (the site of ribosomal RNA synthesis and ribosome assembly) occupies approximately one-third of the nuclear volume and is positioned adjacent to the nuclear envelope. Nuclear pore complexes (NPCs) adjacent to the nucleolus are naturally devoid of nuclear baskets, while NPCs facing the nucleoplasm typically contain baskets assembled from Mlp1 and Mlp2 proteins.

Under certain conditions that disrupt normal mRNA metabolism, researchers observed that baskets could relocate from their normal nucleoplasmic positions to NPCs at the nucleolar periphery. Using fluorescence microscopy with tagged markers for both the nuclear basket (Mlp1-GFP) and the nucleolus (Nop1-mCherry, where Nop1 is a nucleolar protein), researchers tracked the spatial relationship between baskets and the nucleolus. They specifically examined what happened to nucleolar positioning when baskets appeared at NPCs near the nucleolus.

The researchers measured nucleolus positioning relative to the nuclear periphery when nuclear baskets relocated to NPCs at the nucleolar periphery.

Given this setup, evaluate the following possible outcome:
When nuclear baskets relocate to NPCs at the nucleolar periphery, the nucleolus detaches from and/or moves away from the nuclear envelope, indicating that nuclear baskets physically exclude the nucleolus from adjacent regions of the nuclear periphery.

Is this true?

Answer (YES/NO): YES